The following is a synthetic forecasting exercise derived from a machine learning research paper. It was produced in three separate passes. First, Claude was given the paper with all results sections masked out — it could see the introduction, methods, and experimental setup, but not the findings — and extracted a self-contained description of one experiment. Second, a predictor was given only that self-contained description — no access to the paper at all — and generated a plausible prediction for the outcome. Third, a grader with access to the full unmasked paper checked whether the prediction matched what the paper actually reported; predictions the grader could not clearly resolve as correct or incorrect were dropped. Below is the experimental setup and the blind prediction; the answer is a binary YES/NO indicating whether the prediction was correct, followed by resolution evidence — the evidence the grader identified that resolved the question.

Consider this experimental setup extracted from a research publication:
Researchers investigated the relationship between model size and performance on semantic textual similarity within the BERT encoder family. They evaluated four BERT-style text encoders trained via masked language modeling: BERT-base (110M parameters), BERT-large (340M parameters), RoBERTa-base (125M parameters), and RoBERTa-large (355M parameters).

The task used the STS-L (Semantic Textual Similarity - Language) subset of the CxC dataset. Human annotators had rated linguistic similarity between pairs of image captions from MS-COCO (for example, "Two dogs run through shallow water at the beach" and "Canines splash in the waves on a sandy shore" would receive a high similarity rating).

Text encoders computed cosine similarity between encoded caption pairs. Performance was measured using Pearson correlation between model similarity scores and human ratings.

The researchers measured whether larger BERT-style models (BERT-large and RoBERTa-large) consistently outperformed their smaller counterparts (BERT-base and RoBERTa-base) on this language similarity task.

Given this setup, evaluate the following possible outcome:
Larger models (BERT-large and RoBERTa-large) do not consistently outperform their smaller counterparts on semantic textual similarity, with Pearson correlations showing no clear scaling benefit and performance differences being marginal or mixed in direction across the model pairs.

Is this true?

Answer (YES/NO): NO